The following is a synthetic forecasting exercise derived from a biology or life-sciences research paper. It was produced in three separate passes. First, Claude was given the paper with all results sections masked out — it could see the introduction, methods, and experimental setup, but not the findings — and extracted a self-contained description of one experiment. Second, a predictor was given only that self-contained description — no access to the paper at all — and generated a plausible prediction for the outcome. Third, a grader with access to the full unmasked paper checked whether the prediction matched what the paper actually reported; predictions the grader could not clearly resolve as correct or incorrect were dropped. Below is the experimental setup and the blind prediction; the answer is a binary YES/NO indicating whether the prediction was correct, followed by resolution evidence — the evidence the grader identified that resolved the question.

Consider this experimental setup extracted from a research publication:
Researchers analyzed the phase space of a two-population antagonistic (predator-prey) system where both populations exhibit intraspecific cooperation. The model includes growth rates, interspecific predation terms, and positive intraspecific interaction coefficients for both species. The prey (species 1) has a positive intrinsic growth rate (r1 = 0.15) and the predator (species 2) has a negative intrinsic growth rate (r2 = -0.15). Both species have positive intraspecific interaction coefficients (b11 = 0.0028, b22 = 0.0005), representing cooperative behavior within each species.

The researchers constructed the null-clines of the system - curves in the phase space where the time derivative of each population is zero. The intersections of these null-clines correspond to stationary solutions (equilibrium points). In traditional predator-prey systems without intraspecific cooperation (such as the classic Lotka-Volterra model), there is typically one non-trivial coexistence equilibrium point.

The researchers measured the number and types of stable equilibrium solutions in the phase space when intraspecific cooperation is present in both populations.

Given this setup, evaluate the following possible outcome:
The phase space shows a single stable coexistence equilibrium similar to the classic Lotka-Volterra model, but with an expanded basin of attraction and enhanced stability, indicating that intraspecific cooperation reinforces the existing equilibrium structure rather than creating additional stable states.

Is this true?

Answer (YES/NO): NO